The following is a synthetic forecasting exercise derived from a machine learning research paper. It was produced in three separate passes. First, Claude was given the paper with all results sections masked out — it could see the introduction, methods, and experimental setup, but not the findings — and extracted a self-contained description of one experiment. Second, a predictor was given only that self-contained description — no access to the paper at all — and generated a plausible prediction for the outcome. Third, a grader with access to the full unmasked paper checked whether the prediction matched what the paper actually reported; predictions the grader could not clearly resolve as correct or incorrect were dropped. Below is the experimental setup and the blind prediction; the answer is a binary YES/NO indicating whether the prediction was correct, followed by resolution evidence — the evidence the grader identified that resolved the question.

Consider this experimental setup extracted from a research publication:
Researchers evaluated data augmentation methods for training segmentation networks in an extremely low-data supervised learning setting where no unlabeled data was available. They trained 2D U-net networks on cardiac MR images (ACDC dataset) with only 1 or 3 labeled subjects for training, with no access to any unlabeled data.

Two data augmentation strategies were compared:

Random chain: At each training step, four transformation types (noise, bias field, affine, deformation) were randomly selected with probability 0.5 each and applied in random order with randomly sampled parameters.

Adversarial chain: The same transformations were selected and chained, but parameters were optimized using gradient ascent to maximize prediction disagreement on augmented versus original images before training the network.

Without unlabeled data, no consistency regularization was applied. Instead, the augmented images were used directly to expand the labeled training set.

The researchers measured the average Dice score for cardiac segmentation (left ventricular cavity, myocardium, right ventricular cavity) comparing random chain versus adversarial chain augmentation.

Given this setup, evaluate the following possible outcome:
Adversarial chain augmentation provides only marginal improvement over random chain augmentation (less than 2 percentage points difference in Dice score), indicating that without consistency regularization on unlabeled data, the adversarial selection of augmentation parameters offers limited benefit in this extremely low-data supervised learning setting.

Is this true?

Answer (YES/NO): NO